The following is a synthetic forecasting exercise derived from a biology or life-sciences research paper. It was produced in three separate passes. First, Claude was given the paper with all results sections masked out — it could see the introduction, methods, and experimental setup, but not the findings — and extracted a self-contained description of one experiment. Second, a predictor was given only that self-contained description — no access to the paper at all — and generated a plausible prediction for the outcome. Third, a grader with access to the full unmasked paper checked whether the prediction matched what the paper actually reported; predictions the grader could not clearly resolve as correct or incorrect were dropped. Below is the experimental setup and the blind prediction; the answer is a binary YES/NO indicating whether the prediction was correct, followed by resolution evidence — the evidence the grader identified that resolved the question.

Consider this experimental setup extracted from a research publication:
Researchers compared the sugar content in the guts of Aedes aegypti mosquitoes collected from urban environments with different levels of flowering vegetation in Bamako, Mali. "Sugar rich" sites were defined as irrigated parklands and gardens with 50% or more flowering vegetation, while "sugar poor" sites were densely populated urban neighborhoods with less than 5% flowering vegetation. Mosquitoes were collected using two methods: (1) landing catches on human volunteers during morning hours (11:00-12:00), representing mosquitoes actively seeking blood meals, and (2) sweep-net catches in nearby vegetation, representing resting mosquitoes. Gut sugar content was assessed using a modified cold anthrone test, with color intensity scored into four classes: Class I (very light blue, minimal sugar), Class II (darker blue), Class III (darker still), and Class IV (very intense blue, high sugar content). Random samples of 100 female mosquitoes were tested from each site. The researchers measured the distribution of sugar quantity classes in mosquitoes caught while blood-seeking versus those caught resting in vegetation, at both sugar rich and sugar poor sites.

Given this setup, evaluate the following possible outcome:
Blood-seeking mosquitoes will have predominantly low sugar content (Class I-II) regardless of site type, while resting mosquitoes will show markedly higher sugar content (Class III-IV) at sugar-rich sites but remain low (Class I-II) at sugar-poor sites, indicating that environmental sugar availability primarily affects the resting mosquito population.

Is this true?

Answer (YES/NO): NO